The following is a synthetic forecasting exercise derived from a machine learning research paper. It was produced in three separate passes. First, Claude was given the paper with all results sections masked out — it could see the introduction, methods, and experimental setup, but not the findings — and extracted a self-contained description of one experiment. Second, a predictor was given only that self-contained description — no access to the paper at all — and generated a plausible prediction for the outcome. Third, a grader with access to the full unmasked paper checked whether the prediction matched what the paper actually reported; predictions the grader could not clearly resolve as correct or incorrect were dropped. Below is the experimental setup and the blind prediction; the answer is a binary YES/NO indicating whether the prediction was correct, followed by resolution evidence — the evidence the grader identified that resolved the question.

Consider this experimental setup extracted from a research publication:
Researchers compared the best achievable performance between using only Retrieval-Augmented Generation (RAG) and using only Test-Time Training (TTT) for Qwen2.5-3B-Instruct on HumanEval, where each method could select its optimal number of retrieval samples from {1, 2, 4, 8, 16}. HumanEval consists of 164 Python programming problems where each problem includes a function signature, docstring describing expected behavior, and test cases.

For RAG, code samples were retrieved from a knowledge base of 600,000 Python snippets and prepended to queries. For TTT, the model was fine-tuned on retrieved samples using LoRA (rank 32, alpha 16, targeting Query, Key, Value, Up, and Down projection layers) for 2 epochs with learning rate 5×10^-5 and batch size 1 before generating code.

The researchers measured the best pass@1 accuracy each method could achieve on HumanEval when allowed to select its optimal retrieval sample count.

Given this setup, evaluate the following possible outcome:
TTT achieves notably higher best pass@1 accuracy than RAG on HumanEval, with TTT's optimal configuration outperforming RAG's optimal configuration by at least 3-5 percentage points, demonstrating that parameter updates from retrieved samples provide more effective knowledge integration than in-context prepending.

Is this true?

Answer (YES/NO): NO